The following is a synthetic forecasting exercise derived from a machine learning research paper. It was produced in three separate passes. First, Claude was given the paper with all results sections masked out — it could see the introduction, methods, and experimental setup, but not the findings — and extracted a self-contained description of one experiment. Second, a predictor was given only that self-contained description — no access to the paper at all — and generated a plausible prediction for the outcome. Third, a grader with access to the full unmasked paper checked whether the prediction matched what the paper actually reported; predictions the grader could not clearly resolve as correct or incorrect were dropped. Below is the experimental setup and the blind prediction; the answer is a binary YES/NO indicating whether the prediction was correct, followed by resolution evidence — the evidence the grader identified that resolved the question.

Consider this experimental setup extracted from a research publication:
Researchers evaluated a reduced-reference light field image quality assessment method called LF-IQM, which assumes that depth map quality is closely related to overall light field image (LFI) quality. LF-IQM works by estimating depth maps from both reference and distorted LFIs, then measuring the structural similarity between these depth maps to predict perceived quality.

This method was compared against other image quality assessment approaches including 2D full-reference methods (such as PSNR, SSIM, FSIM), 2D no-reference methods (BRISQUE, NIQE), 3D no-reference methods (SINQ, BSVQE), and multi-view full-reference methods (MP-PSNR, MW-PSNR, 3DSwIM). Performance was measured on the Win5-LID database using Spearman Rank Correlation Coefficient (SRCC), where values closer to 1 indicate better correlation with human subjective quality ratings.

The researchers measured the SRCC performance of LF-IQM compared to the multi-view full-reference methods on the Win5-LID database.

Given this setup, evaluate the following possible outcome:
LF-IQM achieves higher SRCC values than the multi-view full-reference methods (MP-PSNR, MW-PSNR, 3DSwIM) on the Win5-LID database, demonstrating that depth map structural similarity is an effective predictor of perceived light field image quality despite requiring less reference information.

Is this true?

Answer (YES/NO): NO